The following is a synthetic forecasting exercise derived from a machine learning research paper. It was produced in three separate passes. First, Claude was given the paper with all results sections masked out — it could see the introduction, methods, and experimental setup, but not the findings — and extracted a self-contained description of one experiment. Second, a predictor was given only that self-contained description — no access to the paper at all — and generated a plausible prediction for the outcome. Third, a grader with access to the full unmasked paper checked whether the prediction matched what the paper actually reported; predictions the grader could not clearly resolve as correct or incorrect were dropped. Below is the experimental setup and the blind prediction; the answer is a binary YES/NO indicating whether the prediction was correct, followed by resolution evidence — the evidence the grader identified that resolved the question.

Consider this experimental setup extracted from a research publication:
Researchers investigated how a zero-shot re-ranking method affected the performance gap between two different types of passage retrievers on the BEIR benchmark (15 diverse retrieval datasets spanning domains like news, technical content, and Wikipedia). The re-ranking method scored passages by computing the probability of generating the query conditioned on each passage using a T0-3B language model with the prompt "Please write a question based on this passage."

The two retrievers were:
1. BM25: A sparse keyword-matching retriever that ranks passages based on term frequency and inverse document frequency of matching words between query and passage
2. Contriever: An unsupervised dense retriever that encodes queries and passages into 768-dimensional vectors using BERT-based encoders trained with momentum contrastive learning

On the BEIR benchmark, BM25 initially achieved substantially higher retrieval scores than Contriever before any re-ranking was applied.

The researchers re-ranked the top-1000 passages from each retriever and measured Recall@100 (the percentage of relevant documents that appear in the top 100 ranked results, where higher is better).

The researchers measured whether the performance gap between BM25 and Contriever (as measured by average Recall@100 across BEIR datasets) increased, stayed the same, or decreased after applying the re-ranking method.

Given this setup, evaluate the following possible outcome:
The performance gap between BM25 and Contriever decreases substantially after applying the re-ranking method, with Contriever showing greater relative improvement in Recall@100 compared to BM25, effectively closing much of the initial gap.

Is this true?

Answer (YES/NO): NO